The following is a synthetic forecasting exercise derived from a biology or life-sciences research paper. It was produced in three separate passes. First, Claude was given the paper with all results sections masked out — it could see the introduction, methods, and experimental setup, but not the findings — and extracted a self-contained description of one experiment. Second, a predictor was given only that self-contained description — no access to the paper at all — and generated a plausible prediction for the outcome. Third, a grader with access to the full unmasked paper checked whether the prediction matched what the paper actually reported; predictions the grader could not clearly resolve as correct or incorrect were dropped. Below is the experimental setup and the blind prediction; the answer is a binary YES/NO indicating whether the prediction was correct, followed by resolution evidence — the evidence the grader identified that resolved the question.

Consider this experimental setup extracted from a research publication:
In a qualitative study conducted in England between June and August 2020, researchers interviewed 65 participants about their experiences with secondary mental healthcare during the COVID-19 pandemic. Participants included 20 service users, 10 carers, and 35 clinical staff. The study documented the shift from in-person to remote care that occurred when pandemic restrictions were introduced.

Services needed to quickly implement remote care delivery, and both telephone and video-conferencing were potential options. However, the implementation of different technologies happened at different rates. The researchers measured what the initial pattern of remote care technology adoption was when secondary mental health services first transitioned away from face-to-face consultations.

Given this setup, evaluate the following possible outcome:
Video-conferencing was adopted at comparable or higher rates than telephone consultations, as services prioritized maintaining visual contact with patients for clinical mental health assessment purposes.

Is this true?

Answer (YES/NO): NO